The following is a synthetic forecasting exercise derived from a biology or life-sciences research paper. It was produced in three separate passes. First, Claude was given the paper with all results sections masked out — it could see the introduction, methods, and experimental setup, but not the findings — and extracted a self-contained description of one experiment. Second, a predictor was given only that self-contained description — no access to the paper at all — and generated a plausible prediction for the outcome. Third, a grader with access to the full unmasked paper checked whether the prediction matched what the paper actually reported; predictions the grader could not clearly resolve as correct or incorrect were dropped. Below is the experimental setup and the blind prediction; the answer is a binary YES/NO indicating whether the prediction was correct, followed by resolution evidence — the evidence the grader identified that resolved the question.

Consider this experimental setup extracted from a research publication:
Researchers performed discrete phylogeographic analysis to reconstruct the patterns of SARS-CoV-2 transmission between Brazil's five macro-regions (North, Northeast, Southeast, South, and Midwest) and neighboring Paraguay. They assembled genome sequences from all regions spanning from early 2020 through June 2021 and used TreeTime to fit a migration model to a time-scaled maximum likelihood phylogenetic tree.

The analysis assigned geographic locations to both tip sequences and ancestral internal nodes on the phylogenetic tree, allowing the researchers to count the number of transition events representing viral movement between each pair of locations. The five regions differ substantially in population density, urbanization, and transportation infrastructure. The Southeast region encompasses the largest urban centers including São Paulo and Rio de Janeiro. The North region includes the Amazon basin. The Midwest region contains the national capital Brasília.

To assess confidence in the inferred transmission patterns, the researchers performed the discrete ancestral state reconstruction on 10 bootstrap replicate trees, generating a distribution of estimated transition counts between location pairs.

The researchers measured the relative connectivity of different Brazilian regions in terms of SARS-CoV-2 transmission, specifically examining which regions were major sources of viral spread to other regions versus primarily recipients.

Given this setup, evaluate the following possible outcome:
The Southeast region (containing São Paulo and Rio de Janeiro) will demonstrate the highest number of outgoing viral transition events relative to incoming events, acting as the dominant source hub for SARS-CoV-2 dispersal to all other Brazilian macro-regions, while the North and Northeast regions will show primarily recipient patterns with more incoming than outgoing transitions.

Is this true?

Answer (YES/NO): NO